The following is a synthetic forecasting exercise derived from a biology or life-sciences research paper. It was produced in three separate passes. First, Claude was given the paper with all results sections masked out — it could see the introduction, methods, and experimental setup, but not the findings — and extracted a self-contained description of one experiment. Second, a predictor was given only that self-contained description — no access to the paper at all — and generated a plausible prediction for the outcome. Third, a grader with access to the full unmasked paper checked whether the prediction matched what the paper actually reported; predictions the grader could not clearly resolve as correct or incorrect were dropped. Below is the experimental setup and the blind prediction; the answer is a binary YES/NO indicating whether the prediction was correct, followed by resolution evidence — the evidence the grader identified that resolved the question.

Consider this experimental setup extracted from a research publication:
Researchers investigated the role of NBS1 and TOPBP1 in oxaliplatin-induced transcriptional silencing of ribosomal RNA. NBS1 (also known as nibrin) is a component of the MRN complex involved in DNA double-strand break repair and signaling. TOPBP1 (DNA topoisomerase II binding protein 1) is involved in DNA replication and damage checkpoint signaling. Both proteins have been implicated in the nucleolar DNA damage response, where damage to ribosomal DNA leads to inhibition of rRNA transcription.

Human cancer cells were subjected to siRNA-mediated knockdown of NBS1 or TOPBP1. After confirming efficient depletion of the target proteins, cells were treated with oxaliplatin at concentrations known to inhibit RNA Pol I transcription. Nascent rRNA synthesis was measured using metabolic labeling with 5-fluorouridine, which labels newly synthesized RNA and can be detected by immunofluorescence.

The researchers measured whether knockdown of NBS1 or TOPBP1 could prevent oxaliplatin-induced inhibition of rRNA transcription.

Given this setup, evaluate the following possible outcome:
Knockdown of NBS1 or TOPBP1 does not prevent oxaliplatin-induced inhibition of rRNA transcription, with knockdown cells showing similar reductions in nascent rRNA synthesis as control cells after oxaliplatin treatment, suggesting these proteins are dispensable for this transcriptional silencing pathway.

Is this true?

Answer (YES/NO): NO